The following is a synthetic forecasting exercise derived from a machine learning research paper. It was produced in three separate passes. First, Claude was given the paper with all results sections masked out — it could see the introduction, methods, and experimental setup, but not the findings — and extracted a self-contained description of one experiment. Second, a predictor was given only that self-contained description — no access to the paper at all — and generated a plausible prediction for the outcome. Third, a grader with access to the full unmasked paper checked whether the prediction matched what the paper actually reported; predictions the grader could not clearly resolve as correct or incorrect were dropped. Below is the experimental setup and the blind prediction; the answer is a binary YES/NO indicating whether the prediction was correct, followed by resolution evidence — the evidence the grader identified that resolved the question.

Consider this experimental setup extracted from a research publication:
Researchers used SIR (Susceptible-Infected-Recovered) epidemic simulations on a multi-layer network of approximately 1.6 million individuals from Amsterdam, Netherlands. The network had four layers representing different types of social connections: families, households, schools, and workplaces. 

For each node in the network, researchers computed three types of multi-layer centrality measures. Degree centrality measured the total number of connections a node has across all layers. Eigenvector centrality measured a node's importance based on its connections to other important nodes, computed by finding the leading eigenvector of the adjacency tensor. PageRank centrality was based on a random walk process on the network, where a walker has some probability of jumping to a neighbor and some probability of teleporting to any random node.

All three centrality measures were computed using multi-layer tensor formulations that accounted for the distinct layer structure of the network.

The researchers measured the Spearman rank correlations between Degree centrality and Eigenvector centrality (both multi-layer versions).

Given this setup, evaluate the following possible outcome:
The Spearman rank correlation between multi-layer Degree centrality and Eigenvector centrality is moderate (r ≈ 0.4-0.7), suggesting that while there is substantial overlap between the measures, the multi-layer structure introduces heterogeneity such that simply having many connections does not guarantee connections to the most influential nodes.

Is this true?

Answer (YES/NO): YES